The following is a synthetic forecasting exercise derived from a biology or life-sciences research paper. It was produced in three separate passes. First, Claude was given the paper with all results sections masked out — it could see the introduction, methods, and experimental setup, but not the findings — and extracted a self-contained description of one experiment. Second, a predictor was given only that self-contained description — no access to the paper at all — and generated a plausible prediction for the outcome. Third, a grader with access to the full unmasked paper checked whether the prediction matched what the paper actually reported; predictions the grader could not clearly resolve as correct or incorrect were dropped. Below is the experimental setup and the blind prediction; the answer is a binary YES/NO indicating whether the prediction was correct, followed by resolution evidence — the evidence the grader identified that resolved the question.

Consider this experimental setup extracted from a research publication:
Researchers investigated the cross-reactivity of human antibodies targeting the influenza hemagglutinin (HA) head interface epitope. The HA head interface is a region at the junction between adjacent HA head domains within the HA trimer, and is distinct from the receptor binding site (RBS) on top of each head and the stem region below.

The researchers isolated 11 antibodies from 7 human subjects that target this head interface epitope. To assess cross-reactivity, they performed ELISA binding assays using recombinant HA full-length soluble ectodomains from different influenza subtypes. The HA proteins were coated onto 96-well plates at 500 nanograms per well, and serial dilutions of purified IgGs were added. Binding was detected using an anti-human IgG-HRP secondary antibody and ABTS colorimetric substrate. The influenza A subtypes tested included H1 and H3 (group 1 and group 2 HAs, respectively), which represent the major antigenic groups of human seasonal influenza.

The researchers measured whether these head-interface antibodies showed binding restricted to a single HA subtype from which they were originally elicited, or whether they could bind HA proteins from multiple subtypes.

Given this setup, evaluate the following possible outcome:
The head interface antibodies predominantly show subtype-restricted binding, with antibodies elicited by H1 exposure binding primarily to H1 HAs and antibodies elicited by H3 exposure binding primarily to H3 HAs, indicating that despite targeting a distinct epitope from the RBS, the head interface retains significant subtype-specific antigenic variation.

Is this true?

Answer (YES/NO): NO